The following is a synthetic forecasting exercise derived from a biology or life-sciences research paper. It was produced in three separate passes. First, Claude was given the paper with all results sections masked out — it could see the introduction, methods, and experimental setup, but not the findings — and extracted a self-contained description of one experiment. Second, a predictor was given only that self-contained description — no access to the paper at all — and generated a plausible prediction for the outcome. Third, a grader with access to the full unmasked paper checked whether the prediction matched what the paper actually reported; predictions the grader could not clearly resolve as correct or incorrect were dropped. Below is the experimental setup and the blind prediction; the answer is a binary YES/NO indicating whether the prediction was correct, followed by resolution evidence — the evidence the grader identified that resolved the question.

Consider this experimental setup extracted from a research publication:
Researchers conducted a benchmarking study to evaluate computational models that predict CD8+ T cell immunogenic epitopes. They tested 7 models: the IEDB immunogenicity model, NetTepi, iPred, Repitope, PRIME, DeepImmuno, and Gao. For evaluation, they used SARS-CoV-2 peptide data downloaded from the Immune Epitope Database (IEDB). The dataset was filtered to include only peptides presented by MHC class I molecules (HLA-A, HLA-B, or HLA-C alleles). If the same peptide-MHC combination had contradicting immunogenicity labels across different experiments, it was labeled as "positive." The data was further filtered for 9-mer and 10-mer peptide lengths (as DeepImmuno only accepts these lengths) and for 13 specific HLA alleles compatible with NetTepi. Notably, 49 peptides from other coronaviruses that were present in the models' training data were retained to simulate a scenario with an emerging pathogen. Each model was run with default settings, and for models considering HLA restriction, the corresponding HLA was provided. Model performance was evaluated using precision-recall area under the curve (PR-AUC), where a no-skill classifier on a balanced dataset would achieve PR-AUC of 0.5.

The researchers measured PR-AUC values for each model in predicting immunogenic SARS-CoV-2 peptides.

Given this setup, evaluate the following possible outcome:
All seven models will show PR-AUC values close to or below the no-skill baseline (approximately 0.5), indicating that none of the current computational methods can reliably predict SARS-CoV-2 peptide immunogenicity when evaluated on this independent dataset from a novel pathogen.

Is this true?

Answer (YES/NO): NO